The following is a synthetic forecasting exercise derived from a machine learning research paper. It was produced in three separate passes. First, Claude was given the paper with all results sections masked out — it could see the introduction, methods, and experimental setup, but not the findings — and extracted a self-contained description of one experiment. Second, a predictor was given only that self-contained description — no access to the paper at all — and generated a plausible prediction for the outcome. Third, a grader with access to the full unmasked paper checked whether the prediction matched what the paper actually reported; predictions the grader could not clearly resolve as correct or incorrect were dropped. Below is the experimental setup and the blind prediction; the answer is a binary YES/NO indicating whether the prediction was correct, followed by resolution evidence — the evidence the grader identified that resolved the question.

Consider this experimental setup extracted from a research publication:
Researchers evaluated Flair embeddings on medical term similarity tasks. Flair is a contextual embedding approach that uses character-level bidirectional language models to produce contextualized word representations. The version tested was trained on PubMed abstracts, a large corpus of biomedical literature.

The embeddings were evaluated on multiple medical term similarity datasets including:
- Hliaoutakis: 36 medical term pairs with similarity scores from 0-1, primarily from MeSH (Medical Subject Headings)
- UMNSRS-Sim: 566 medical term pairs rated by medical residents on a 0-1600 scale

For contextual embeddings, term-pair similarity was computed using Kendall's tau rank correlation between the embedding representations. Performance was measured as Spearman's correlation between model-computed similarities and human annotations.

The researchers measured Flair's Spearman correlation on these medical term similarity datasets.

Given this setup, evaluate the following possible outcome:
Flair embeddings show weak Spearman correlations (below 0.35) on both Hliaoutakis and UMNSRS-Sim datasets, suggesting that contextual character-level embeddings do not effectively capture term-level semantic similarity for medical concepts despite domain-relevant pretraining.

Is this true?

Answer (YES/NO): YES